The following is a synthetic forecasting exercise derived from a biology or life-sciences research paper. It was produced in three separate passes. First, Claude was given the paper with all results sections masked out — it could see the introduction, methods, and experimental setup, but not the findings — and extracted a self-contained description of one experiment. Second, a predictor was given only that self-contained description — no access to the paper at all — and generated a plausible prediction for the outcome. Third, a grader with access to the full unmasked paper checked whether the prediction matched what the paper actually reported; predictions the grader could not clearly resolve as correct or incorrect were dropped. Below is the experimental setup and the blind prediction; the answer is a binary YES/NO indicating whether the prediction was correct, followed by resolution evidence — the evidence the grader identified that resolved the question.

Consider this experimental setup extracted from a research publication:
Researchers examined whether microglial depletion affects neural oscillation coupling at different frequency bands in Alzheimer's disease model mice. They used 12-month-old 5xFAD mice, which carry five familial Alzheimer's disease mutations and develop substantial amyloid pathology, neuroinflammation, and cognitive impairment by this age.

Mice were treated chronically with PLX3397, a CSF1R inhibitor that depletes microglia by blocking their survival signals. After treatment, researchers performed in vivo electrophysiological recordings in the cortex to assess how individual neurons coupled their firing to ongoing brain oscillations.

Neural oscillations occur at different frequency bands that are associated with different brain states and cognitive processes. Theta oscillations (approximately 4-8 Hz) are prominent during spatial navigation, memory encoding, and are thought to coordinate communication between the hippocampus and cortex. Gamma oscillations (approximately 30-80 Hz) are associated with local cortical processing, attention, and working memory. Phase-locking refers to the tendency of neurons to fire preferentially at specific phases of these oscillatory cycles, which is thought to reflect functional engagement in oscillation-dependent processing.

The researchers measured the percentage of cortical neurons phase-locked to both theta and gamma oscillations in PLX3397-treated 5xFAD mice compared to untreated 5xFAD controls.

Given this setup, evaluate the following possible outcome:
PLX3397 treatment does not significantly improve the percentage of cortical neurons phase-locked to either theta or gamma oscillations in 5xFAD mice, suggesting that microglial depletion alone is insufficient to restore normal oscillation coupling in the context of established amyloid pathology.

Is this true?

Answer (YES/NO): YES